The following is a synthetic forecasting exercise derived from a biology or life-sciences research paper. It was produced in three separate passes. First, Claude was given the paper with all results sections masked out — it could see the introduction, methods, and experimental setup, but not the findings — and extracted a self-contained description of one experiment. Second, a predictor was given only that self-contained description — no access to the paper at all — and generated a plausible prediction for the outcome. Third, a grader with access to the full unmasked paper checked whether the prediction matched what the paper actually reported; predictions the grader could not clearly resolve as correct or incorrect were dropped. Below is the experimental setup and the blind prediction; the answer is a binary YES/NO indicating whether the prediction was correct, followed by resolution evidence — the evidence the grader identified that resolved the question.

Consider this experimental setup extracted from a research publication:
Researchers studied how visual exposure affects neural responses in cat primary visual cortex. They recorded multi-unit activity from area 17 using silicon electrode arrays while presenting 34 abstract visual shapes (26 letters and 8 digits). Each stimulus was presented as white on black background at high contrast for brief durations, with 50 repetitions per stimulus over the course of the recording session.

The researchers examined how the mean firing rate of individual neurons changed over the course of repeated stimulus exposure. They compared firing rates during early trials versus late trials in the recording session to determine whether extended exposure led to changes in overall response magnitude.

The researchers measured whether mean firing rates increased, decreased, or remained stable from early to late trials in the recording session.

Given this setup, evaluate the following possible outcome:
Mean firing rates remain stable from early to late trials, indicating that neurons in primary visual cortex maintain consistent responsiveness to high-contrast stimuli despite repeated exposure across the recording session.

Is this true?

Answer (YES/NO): NO